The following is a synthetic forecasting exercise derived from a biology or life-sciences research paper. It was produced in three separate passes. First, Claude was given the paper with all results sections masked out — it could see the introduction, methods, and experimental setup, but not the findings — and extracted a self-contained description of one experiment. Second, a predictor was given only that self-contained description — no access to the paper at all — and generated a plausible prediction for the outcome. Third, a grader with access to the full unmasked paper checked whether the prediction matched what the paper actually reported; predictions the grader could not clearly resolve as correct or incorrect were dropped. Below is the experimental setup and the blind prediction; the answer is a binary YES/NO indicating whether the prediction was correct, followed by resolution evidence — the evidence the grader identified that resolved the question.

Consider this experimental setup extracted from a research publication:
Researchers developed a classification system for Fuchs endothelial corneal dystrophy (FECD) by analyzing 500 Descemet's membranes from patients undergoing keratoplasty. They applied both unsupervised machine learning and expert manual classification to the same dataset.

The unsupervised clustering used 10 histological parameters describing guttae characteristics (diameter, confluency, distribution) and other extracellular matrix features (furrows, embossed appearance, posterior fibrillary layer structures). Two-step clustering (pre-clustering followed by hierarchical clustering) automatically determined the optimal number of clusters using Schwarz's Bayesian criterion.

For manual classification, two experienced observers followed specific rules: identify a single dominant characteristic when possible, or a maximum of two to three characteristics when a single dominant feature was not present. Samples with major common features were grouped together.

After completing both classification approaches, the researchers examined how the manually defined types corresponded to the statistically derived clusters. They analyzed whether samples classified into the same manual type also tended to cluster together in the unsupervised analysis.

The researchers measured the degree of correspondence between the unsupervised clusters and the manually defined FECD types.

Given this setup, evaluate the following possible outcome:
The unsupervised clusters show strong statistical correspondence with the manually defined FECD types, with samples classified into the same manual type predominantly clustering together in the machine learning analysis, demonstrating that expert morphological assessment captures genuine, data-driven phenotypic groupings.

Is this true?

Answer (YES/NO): NO